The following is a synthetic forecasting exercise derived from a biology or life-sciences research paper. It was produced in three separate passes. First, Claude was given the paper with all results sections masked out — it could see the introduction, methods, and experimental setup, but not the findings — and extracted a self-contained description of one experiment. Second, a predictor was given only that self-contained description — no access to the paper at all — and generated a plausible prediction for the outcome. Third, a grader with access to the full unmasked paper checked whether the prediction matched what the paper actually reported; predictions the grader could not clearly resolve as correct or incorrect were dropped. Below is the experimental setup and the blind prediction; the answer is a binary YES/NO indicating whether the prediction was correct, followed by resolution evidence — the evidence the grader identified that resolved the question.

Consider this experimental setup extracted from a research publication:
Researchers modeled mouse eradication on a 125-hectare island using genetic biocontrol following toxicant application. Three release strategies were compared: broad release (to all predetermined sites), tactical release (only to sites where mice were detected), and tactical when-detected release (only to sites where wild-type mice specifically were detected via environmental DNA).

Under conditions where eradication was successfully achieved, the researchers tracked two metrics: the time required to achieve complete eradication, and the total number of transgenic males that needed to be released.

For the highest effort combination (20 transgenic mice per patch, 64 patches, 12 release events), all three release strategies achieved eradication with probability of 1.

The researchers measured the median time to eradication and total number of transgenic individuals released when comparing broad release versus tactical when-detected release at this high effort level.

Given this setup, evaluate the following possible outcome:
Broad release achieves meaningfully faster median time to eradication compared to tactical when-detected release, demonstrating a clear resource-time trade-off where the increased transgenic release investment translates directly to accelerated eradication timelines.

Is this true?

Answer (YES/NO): NO